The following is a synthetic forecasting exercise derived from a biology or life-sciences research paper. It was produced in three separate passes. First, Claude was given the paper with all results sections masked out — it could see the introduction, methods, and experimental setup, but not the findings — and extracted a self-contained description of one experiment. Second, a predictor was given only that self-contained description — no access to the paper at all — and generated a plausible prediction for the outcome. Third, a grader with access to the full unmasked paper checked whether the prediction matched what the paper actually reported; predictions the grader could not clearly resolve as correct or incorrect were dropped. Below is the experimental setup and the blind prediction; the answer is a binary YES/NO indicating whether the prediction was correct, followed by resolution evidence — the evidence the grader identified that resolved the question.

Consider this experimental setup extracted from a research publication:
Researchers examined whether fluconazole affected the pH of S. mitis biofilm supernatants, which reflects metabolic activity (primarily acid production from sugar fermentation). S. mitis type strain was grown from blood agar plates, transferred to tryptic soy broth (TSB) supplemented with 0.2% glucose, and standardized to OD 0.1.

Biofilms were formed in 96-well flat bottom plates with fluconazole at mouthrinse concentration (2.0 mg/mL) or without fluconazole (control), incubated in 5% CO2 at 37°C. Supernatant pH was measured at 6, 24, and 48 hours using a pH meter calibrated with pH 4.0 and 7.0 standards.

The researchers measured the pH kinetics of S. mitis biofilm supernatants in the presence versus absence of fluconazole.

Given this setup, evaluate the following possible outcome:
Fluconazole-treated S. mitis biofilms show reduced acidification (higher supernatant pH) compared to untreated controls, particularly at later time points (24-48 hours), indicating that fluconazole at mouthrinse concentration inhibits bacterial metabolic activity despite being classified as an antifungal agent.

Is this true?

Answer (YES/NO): NO